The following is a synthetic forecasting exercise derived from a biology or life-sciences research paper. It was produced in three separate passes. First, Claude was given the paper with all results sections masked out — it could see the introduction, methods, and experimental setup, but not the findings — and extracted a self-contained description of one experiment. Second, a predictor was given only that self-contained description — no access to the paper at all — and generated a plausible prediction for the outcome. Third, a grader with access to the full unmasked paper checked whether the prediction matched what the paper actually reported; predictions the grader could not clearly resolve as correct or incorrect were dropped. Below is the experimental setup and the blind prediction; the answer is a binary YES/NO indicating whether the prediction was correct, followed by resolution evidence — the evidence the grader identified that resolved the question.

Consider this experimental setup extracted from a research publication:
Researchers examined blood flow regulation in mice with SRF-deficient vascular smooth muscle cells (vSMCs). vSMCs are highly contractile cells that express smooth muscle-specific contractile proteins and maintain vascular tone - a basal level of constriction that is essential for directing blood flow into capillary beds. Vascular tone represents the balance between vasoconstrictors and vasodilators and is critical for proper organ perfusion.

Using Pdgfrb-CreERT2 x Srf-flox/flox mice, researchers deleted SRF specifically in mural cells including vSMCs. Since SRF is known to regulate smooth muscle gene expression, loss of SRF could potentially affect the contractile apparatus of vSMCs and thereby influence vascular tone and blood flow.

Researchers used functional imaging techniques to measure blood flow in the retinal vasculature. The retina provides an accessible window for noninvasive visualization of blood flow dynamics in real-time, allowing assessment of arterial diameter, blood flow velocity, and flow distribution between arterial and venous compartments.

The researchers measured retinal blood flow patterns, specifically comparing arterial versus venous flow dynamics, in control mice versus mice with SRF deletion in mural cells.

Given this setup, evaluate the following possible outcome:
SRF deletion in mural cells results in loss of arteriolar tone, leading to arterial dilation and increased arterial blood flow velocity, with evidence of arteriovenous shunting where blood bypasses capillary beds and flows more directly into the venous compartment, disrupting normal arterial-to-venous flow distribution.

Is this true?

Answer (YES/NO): YES